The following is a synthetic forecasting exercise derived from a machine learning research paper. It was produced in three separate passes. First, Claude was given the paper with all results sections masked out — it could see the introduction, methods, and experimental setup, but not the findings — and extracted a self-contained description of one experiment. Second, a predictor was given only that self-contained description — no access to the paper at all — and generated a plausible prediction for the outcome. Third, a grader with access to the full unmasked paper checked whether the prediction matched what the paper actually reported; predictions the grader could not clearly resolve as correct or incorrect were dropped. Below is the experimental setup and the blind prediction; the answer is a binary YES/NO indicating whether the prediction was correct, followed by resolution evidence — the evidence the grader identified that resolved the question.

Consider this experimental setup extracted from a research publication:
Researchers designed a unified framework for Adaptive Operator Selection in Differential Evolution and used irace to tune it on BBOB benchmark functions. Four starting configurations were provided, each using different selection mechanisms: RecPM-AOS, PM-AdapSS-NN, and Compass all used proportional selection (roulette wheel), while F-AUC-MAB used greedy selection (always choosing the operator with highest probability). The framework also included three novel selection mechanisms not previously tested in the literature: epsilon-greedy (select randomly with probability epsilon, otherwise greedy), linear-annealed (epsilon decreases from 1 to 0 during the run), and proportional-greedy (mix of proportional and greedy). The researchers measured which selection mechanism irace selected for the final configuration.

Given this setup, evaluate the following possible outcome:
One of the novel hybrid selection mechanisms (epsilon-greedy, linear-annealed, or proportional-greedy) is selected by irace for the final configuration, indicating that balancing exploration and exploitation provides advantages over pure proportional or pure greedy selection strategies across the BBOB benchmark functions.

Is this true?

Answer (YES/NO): NO